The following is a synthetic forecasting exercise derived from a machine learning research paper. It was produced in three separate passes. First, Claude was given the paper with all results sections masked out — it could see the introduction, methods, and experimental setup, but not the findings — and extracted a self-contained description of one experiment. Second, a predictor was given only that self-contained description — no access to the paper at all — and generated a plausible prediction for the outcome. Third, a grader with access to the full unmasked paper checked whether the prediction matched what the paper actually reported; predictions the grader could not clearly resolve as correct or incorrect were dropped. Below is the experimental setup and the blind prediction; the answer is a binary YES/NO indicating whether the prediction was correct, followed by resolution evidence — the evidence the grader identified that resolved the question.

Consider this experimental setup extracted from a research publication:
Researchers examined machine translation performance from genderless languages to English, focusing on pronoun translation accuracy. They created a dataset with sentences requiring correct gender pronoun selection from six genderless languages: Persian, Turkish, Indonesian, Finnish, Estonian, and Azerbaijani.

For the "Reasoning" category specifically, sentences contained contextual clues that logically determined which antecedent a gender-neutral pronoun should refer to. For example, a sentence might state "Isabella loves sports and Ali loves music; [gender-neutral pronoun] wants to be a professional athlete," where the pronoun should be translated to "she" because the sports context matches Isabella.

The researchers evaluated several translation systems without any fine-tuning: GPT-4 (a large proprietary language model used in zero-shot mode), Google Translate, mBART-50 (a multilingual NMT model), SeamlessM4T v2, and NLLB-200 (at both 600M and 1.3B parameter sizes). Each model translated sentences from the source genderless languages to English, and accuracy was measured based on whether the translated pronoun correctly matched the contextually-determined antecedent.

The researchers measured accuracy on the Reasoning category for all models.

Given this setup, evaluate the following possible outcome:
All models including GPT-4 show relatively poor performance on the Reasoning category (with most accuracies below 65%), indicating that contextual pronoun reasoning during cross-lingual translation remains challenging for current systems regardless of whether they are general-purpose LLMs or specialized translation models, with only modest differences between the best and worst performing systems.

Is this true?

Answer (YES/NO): NO